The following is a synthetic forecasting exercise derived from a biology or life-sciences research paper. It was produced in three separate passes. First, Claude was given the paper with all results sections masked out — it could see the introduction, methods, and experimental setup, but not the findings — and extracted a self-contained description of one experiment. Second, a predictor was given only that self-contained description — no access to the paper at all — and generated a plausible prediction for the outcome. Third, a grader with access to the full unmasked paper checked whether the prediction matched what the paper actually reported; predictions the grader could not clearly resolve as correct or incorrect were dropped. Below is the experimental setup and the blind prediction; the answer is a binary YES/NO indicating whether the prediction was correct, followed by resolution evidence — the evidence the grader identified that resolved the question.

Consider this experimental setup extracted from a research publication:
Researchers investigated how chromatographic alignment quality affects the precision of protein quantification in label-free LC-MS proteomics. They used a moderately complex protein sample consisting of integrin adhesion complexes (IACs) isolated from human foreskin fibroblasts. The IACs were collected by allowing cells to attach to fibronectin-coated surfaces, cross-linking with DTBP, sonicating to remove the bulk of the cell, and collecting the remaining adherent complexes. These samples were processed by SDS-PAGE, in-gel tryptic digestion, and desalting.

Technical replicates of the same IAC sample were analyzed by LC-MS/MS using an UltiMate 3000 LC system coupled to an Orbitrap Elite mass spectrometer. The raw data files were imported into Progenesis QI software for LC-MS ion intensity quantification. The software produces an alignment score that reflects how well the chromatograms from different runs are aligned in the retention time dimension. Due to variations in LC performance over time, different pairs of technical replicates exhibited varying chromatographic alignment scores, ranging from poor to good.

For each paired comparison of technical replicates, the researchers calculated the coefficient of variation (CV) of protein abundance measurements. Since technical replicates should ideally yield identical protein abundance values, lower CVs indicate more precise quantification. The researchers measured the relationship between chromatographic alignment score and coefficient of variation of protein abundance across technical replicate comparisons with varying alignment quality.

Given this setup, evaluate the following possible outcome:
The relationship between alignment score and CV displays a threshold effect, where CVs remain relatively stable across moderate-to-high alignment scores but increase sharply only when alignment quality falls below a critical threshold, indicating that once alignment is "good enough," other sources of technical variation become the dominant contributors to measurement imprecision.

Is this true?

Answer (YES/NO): YES